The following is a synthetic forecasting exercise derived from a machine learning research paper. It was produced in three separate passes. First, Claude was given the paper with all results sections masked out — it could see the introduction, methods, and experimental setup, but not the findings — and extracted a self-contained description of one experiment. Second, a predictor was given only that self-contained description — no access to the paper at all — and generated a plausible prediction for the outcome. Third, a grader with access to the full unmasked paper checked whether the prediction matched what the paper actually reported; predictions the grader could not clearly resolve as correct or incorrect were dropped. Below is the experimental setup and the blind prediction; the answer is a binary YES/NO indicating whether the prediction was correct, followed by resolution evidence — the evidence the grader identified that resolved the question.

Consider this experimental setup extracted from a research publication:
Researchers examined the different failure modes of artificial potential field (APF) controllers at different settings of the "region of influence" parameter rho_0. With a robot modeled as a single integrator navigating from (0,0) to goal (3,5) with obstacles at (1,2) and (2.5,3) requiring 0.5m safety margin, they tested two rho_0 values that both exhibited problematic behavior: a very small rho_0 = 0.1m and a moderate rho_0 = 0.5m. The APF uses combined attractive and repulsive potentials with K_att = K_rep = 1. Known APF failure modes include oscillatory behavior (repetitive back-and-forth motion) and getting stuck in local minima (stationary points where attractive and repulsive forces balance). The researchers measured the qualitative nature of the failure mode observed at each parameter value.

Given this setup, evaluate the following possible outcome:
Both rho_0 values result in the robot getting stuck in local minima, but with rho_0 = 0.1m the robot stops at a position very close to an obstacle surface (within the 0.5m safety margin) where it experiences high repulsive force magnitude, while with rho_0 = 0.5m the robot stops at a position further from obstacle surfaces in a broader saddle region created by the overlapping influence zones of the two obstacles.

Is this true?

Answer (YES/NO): NO